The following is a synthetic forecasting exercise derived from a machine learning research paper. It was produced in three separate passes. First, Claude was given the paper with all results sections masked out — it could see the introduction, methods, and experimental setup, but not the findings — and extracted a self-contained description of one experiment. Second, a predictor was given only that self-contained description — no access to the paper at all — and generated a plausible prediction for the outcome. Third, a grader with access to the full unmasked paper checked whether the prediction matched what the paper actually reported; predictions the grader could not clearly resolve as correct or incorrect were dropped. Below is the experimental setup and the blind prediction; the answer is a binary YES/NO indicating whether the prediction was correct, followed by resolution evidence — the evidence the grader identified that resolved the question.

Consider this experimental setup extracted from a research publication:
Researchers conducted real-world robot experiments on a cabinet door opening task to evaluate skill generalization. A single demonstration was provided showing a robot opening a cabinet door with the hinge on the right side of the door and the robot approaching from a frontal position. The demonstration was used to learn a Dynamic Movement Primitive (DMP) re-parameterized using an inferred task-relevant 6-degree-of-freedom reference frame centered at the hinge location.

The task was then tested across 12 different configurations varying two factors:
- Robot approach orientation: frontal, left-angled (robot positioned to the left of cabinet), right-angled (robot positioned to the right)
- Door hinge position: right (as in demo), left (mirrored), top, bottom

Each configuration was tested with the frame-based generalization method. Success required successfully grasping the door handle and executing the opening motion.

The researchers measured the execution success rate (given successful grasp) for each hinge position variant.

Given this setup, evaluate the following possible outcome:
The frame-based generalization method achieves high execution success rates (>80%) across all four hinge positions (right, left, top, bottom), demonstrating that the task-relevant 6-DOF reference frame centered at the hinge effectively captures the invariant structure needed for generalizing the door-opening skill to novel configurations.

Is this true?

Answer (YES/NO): NO